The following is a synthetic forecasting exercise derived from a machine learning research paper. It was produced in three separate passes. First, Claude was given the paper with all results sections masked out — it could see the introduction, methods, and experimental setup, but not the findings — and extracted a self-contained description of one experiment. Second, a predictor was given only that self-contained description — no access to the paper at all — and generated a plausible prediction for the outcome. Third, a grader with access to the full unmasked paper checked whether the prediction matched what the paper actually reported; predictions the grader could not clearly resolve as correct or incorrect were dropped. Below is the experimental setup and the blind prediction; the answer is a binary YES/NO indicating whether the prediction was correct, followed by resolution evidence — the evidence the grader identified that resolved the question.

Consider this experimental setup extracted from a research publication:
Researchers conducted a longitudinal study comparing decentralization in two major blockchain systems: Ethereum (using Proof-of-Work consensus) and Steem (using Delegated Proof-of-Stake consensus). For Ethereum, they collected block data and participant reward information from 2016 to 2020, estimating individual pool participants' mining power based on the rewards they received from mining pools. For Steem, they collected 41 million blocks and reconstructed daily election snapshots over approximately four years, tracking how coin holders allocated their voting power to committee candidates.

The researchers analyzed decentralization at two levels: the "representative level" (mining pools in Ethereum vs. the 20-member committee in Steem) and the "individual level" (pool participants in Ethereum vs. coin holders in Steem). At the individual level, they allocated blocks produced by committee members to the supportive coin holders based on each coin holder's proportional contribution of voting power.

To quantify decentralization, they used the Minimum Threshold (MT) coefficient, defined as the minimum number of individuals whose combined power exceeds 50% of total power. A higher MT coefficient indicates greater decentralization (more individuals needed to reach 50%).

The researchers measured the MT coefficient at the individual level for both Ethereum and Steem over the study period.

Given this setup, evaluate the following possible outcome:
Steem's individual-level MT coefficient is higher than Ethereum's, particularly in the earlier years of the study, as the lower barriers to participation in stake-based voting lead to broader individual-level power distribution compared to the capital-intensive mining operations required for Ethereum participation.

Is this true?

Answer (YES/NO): NO